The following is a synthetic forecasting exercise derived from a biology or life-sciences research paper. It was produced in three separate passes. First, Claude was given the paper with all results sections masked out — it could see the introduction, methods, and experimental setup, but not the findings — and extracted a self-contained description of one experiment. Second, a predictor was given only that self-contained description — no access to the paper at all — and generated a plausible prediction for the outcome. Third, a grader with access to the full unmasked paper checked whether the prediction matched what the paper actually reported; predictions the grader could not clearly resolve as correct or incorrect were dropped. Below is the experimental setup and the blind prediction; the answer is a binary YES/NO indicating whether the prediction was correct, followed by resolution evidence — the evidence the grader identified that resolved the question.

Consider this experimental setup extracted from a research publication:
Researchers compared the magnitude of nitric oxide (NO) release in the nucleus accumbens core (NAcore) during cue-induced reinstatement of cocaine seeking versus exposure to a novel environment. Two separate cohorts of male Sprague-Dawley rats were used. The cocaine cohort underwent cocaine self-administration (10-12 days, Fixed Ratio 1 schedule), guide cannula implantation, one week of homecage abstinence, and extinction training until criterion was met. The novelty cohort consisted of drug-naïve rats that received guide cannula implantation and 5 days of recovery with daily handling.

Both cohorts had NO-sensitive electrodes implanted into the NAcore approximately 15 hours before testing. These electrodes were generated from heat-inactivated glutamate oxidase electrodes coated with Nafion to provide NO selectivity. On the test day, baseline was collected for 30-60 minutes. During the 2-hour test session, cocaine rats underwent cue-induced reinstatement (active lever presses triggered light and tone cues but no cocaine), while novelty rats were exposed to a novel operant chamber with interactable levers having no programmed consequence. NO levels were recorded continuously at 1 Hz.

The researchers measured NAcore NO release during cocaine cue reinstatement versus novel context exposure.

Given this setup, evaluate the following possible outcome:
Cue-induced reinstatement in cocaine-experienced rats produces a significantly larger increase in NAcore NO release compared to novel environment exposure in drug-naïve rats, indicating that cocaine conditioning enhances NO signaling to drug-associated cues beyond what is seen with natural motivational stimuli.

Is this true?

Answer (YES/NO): NO